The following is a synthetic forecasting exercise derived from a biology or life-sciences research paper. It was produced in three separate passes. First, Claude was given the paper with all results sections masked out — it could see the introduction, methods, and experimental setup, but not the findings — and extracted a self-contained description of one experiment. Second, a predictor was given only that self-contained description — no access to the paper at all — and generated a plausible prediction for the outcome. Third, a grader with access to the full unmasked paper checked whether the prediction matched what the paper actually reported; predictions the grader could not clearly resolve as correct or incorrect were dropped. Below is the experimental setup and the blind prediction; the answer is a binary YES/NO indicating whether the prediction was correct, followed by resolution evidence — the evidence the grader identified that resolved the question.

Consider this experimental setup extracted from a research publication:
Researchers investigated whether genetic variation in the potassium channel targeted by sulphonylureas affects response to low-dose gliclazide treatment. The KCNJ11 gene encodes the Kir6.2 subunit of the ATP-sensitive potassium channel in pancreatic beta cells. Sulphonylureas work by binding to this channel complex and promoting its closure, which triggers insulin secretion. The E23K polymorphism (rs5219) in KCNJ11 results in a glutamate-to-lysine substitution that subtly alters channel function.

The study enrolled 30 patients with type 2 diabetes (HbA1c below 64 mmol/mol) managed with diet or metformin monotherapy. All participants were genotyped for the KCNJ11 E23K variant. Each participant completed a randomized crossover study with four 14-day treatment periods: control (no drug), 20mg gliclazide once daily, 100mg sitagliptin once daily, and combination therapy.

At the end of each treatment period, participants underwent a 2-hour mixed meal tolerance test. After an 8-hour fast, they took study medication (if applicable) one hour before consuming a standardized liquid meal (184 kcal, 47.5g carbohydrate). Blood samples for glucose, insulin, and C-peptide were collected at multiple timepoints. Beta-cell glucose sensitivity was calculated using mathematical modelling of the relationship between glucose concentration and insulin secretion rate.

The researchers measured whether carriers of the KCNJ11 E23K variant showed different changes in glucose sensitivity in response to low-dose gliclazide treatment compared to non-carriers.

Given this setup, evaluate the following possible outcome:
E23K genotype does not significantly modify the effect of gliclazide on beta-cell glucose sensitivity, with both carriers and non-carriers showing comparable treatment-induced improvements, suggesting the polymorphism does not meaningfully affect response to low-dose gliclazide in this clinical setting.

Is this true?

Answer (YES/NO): YES